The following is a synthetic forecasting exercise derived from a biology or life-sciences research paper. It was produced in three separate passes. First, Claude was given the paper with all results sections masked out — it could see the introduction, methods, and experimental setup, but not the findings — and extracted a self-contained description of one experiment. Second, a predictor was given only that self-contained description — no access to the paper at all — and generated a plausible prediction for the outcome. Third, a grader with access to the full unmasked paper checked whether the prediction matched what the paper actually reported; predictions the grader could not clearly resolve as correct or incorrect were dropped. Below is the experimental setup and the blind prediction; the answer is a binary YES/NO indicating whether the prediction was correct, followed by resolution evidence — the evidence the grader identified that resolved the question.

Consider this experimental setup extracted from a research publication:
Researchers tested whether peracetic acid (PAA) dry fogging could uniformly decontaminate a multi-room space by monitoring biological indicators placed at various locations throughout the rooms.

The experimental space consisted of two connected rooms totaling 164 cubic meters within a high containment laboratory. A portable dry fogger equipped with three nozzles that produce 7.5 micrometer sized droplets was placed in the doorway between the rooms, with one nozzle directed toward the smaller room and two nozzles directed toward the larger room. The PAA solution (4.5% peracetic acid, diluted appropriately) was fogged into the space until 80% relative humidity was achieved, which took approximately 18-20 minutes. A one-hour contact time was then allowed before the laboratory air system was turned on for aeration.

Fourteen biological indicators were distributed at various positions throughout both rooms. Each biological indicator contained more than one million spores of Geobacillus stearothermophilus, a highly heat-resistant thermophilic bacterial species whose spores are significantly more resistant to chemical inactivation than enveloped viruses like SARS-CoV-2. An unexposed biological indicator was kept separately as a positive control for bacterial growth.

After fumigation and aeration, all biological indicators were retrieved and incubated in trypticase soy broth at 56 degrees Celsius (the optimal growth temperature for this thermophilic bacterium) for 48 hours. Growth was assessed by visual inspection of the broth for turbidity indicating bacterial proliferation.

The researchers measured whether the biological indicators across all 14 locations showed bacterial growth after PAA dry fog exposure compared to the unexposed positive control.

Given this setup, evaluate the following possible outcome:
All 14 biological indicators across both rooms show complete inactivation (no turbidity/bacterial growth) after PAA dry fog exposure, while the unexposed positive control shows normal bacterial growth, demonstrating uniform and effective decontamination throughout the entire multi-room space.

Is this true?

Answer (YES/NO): YES